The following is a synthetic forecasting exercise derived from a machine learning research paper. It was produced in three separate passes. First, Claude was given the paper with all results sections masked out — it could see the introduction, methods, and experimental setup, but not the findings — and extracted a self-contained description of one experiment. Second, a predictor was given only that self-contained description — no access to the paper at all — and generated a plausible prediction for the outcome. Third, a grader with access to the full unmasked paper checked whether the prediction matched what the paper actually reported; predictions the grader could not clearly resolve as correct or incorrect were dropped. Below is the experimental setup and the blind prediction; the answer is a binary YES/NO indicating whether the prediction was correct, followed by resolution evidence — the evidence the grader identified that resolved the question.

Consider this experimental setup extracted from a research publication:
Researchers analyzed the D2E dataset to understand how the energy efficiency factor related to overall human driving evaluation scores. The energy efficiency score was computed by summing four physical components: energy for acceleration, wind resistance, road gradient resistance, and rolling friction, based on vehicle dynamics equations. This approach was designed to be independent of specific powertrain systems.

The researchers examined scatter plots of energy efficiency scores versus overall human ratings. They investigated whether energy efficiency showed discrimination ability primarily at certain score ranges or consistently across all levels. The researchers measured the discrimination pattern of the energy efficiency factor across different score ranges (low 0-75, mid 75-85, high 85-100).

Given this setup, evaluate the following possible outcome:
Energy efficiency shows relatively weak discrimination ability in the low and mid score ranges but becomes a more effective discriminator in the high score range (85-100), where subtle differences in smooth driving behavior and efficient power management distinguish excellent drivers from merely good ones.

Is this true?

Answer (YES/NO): NO